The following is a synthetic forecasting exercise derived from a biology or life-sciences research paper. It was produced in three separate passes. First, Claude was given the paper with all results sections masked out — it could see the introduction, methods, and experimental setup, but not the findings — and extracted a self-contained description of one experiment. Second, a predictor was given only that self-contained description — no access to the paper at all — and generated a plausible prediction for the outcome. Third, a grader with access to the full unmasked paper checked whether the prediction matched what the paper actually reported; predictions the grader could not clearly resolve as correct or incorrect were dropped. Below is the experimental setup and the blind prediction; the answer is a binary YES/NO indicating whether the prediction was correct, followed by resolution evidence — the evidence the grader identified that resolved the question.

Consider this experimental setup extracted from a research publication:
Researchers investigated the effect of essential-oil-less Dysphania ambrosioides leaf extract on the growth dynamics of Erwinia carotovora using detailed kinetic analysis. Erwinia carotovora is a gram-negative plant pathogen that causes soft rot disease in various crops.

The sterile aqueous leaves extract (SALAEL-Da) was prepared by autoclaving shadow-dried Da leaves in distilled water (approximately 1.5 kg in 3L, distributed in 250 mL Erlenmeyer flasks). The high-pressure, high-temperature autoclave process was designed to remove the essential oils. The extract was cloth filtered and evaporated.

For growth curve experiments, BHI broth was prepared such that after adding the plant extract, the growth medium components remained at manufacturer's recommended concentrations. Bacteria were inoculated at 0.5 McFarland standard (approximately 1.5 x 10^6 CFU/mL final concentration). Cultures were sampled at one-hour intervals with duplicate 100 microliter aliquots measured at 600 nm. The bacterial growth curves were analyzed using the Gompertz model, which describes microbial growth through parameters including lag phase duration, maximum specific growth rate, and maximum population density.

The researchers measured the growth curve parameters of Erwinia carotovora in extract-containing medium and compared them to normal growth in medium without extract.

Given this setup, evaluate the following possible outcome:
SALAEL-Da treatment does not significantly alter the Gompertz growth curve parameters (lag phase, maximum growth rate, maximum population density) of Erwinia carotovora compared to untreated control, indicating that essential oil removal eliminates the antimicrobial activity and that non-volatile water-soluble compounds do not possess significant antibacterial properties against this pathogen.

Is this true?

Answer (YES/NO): NO